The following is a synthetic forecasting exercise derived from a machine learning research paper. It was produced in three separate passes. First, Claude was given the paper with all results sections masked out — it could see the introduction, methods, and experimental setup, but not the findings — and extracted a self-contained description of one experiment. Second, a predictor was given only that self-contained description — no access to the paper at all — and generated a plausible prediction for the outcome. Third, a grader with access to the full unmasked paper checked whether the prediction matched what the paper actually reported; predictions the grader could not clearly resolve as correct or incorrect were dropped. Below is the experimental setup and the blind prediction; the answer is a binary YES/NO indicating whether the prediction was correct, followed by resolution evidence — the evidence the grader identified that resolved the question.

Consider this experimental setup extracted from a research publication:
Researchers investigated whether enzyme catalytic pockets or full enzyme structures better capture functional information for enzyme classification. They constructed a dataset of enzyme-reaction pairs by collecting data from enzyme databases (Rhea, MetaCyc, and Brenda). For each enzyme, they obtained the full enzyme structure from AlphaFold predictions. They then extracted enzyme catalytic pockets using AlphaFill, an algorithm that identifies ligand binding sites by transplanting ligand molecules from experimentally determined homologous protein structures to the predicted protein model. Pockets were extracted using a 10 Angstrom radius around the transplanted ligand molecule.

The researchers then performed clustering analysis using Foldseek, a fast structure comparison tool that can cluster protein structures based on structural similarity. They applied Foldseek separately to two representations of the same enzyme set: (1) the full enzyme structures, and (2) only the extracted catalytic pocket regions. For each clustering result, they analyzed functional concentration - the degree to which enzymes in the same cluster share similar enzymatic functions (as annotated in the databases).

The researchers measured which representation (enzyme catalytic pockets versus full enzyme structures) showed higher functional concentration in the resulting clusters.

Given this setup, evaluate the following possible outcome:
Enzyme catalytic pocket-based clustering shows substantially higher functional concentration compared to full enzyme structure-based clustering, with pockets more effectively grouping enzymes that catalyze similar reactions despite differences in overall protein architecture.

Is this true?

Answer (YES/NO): YES